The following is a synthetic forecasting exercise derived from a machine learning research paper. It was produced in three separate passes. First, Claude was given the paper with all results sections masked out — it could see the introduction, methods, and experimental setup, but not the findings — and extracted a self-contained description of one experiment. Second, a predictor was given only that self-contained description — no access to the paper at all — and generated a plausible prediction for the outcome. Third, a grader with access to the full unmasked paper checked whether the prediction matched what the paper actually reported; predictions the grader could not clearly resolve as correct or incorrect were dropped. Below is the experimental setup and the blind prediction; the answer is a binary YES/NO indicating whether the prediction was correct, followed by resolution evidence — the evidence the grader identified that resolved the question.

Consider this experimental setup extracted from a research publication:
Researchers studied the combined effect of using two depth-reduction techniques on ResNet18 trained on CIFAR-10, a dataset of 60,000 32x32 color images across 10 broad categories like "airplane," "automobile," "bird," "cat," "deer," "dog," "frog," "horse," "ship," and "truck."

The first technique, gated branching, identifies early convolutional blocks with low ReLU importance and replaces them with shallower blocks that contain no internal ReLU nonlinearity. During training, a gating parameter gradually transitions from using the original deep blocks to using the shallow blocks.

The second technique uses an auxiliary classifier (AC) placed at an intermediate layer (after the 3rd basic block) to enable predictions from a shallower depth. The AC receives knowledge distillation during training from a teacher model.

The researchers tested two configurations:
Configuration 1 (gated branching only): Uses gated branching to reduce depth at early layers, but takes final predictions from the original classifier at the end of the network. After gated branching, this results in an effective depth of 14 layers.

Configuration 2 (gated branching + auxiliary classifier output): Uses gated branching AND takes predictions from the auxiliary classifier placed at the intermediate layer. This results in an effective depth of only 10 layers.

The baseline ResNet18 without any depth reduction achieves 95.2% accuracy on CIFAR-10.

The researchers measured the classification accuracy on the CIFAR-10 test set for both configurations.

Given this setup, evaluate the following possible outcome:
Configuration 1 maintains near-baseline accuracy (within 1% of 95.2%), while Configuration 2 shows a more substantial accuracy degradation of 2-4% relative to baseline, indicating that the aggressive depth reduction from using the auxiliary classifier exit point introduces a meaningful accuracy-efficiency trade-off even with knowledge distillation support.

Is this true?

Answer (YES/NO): NO